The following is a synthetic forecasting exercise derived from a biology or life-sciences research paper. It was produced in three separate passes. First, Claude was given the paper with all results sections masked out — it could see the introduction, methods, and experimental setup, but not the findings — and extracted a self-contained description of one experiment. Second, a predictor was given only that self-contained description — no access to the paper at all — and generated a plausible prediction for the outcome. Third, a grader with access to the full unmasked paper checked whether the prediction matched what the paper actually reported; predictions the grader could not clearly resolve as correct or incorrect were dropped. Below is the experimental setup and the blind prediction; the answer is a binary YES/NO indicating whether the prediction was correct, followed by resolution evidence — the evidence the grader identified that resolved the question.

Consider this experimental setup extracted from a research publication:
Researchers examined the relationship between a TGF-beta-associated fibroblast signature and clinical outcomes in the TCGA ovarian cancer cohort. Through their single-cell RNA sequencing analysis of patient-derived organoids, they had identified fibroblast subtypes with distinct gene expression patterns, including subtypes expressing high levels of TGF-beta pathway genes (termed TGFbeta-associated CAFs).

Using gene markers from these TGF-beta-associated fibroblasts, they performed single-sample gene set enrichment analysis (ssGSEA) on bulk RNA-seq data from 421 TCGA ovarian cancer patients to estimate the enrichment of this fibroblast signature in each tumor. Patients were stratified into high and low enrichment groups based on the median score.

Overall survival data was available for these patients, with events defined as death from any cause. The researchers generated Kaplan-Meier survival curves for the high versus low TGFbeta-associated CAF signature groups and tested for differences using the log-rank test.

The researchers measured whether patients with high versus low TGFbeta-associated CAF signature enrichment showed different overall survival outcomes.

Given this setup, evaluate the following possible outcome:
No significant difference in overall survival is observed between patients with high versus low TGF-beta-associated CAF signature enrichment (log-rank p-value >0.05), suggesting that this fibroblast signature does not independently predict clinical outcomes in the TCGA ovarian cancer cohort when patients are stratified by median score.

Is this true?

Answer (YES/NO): NO